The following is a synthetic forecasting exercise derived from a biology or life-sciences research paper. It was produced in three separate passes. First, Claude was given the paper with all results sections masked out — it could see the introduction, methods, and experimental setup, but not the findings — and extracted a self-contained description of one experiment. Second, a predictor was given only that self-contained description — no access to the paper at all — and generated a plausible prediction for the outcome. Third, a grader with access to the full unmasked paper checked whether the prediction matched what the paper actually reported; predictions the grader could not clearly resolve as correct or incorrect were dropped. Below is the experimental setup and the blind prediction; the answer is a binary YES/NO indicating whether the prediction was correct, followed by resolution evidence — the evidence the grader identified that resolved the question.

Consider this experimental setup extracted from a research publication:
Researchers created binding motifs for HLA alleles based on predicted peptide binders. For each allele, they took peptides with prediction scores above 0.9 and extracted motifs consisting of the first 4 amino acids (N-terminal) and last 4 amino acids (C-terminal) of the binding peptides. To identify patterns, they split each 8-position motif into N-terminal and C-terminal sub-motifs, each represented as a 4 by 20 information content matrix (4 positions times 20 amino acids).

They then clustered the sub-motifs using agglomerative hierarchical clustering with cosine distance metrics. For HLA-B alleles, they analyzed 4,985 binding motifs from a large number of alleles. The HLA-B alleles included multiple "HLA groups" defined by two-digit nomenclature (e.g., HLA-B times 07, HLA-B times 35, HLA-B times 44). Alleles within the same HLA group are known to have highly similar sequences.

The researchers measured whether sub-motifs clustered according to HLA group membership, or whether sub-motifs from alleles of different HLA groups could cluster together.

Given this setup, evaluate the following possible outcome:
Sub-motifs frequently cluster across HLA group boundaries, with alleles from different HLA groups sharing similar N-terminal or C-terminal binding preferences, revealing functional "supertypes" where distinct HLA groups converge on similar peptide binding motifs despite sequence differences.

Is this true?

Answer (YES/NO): YES